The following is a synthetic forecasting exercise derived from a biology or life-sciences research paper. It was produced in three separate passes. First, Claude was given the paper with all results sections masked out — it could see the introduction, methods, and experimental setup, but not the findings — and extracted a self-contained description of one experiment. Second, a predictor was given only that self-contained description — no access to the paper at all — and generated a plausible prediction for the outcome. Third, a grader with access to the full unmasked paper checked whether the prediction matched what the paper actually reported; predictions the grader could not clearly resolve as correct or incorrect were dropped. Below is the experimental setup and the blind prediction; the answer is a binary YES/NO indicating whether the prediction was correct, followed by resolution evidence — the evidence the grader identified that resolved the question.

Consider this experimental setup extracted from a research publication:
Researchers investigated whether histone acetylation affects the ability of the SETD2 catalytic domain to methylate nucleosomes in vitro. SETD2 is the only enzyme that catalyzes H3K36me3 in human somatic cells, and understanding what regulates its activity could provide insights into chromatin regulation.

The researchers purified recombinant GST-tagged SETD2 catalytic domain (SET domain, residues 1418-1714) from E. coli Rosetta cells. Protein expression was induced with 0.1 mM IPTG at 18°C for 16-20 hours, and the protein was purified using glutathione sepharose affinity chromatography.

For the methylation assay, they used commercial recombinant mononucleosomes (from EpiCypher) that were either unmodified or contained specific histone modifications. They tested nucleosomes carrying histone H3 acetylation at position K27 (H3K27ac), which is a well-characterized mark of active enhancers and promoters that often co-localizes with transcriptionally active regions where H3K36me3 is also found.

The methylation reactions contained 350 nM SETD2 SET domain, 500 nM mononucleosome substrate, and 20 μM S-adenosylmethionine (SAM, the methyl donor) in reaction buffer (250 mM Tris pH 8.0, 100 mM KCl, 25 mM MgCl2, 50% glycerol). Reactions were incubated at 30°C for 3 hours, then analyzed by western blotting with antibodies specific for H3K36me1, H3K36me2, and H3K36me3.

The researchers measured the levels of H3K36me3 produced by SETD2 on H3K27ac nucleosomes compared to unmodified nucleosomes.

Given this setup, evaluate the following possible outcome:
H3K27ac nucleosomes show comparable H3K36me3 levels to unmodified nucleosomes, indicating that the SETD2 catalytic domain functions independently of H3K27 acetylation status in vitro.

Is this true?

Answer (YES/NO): NO